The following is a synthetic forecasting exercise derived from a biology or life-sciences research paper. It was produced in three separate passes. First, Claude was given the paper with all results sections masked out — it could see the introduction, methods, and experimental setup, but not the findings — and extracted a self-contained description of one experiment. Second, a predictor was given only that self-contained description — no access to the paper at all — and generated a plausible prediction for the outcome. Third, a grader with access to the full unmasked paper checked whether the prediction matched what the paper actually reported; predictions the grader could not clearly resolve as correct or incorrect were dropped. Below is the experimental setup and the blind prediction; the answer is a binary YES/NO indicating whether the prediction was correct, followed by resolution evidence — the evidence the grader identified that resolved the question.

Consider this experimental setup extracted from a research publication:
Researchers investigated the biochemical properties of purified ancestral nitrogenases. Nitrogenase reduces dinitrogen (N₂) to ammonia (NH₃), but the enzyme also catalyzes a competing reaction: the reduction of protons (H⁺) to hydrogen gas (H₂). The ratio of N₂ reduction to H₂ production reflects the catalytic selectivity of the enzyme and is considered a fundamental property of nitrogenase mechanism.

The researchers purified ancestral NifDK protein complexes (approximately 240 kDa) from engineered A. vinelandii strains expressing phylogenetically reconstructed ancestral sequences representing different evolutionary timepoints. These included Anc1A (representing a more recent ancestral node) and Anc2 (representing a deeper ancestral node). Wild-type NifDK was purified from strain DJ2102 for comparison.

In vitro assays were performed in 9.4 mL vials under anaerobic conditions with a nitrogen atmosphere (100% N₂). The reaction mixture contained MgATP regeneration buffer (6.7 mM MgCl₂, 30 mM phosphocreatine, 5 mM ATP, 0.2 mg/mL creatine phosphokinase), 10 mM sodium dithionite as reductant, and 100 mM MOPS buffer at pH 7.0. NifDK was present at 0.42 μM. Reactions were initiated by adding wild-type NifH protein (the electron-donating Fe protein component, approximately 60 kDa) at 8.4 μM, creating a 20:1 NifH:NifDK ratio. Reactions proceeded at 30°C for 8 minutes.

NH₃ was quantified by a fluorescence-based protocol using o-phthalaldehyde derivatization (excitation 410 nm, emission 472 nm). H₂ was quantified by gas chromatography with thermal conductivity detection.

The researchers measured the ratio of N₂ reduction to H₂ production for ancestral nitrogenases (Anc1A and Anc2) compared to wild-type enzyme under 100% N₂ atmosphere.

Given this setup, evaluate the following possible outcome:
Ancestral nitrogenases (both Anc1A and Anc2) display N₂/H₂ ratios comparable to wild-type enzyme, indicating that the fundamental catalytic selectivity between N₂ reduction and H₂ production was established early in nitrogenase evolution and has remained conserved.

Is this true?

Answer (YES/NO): YES